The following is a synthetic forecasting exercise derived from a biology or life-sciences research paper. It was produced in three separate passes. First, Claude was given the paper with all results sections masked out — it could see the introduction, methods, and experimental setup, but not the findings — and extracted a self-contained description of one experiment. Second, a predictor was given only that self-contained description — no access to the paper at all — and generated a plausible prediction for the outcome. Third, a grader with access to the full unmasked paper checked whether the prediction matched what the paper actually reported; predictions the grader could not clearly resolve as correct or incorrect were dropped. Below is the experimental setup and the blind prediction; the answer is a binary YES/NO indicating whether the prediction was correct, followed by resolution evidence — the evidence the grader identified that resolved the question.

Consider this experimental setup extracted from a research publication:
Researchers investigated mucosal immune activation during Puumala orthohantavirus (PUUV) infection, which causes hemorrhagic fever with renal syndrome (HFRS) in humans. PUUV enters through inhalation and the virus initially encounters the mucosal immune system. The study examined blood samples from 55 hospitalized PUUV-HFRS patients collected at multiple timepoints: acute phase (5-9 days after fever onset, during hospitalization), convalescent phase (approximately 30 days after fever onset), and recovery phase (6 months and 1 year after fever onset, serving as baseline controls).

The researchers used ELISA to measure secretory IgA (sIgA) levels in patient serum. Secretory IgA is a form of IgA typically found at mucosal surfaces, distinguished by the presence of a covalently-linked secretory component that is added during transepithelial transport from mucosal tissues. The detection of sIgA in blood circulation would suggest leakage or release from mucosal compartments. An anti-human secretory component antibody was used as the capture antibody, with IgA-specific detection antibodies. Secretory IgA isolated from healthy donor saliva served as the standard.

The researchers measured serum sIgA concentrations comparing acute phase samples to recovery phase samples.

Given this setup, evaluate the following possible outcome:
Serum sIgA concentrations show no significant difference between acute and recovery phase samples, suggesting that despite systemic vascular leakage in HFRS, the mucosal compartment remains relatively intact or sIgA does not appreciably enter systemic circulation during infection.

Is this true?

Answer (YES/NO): NO